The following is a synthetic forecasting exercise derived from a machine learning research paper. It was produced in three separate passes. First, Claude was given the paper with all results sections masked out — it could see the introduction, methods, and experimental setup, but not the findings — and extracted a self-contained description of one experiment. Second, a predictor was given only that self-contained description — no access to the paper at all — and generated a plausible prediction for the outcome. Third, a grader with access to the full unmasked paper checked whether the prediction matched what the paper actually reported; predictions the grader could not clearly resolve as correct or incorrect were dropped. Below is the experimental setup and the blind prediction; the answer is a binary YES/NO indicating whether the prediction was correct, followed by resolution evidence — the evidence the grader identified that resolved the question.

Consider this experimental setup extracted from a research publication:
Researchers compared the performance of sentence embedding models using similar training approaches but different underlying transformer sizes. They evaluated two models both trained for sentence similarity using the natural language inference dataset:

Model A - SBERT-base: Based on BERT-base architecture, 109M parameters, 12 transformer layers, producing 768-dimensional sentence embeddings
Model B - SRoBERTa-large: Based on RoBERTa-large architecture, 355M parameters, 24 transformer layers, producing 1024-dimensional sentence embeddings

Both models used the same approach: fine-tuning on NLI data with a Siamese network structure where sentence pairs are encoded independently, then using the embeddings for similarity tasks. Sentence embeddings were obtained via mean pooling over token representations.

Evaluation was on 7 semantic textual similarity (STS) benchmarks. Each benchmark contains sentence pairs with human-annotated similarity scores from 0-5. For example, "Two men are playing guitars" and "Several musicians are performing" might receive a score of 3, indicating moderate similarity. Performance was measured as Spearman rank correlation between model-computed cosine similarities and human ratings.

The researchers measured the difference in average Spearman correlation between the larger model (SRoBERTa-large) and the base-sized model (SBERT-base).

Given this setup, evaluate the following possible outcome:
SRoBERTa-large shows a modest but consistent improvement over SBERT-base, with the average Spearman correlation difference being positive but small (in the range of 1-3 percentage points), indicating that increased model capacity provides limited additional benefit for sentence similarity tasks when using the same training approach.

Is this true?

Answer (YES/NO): YES